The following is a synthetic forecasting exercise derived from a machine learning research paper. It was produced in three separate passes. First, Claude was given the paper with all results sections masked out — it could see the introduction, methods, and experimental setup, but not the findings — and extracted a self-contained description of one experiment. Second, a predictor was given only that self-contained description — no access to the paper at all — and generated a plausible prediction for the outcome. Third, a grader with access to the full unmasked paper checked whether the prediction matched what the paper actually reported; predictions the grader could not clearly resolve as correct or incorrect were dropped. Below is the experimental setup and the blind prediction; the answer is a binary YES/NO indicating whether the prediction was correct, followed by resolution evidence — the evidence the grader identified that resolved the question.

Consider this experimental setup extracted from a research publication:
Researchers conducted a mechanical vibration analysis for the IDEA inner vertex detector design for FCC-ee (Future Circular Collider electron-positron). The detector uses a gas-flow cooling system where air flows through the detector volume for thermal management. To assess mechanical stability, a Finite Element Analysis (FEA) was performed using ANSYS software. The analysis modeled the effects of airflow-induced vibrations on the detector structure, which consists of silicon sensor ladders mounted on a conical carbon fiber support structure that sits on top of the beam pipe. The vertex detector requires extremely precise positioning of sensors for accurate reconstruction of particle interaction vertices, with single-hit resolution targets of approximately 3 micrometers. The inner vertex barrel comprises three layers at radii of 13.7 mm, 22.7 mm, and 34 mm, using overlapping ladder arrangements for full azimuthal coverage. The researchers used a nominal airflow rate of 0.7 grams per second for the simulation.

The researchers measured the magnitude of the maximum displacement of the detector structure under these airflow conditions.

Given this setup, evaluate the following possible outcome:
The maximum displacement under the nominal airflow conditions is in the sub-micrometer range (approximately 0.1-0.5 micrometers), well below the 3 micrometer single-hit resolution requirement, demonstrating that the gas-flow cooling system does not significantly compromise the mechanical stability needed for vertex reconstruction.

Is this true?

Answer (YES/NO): NO